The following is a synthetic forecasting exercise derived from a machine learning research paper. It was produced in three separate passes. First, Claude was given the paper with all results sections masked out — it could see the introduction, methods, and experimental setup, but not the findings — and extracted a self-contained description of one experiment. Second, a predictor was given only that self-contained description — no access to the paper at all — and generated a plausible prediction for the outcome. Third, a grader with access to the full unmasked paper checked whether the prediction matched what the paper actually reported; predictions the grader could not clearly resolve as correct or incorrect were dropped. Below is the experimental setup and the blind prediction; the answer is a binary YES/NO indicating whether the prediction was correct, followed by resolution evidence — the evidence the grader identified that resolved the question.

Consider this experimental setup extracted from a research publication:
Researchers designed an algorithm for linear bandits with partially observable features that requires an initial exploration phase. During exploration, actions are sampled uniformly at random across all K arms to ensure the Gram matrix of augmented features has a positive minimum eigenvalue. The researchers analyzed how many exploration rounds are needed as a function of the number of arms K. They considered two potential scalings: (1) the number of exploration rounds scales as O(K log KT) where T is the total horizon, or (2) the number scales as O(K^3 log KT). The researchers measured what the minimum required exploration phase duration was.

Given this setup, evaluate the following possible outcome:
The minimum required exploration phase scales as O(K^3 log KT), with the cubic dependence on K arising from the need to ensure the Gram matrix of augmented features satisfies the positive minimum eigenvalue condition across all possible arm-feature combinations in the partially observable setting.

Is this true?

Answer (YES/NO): YES